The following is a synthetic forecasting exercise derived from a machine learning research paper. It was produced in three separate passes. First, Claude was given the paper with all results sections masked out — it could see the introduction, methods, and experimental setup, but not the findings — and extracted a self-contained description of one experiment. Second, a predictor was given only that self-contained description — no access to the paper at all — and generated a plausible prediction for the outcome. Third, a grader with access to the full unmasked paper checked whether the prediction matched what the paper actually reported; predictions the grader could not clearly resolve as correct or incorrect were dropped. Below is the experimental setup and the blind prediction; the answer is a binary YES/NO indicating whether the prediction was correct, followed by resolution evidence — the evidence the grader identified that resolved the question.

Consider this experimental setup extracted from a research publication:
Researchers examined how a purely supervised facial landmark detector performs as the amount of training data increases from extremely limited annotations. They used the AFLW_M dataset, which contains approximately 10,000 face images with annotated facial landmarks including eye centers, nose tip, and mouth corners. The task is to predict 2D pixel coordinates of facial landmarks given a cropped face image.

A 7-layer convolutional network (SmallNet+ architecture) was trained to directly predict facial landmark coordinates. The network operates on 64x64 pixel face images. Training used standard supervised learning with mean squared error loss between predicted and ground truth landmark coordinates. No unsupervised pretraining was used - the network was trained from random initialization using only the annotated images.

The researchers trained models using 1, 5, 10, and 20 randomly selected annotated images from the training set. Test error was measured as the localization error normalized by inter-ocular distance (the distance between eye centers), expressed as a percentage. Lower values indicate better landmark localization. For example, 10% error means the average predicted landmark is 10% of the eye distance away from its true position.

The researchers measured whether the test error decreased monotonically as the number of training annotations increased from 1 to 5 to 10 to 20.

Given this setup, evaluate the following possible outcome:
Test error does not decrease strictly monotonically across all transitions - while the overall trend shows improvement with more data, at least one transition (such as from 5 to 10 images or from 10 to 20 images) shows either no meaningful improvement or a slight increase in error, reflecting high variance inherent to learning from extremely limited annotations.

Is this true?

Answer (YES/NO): YES